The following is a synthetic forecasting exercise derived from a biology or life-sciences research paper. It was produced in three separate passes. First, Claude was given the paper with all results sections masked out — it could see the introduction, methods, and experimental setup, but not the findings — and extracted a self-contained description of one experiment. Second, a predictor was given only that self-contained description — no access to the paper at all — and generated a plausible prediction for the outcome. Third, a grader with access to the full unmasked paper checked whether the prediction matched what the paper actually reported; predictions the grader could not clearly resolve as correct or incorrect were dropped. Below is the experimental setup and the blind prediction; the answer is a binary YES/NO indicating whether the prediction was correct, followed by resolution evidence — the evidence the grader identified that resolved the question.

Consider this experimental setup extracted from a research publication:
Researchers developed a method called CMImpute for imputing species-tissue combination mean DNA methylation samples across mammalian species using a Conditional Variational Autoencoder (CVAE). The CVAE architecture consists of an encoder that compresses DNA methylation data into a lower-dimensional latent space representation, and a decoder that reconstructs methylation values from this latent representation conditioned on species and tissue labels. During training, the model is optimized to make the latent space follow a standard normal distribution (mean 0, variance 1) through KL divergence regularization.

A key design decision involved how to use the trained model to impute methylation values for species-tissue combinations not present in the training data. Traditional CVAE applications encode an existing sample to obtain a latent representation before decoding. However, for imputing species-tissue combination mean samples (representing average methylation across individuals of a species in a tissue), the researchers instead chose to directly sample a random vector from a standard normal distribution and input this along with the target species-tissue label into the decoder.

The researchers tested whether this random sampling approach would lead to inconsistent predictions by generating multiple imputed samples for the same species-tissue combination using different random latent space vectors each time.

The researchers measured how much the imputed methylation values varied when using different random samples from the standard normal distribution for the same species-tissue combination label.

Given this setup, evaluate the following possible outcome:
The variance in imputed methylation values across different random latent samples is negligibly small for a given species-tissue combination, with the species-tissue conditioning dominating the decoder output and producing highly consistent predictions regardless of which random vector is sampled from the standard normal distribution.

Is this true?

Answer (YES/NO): YES